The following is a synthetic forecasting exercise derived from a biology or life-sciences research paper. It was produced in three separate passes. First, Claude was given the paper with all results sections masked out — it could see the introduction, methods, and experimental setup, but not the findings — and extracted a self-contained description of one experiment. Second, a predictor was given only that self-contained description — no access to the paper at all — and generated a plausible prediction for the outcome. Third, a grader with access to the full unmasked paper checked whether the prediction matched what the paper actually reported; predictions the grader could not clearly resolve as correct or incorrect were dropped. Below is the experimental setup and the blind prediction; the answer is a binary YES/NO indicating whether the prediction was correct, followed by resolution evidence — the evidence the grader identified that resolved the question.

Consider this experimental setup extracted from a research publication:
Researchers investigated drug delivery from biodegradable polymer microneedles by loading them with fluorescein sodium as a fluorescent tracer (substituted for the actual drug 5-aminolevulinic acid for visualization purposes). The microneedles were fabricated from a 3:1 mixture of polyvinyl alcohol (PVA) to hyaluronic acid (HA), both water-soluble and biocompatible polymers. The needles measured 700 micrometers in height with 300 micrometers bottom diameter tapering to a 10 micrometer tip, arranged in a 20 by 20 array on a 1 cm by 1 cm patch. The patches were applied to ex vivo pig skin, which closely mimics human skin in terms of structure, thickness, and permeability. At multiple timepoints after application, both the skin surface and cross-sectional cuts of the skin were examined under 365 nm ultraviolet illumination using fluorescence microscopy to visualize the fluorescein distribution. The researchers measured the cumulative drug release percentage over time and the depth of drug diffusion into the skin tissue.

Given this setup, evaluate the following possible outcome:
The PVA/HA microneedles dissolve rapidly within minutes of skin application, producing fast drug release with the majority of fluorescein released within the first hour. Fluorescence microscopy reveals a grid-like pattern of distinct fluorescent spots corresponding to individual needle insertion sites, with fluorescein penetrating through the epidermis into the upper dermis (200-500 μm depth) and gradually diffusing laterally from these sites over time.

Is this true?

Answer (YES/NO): NO